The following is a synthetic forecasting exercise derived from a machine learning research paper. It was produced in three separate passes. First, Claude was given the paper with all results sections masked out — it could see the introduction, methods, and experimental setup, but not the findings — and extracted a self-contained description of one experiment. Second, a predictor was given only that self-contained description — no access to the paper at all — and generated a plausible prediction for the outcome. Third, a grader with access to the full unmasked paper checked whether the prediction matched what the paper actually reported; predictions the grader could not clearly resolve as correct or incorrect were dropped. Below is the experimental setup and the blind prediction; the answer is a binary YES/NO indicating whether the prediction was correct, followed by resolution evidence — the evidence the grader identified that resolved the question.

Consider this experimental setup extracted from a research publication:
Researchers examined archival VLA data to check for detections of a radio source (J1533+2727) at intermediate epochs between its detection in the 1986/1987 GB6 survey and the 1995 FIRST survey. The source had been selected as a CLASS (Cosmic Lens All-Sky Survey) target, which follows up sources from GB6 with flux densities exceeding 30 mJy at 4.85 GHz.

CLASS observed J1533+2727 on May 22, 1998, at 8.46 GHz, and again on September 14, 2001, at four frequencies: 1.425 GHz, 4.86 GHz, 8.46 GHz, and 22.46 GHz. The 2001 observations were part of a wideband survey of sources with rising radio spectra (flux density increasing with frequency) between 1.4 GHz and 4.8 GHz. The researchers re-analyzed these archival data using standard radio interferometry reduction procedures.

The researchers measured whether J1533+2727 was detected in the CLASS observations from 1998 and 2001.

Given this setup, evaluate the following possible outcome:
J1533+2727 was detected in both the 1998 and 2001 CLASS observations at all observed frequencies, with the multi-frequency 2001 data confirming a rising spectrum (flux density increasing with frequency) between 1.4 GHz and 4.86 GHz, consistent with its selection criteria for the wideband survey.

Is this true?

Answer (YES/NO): NO